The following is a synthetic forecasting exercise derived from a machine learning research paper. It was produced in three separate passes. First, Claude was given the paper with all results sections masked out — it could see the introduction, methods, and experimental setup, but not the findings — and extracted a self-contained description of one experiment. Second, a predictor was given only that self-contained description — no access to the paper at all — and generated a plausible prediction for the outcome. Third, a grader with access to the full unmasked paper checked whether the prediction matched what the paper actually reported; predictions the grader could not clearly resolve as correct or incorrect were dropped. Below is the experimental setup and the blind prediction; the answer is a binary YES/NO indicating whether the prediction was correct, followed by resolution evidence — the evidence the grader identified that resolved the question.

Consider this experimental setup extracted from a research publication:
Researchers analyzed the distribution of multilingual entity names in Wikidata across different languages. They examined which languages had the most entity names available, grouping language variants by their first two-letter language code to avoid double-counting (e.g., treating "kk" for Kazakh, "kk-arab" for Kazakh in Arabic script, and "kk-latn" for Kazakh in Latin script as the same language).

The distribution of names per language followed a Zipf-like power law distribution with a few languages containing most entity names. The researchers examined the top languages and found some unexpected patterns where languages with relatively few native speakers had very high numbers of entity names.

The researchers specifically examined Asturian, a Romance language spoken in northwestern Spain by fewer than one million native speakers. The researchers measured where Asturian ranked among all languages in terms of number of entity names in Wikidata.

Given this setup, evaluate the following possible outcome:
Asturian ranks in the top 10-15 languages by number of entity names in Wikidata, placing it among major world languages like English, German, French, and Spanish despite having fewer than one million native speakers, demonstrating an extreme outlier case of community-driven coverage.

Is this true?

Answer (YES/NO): NO